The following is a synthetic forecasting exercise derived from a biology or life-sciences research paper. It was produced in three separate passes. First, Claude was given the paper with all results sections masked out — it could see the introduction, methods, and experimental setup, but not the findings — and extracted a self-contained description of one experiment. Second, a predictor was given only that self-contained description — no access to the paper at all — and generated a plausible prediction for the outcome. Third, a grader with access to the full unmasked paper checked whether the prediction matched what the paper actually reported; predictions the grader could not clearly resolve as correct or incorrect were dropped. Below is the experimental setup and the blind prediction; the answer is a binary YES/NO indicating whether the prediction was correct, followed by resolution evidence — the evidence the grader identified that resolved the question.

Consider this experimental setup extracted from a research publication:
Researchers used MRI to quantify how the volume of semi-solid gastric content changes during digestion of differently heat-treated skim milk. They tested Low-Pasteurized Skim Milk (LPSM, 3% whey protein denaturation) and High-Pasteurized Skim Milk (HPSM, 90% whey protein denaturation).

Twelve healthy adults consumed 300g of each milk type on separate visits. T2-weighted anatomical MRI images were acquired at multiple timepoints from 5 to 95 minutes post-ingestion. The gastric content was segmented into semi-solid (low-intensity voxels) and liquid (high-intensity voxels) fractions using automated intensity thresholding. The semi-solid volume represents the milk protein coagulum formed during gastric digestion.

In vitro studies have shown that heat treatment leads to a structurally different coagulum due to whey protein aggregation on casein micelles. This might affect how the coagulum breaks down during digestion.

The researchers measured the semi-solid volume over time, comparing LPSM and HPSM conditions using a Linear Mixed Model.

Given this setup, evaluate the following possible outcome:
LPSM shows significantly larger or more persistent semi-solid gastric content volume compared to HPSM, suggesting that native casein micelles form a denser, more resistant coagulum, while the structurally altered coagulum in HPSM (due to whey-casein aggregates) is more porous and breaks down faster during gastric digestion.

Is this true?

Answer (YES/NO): NO